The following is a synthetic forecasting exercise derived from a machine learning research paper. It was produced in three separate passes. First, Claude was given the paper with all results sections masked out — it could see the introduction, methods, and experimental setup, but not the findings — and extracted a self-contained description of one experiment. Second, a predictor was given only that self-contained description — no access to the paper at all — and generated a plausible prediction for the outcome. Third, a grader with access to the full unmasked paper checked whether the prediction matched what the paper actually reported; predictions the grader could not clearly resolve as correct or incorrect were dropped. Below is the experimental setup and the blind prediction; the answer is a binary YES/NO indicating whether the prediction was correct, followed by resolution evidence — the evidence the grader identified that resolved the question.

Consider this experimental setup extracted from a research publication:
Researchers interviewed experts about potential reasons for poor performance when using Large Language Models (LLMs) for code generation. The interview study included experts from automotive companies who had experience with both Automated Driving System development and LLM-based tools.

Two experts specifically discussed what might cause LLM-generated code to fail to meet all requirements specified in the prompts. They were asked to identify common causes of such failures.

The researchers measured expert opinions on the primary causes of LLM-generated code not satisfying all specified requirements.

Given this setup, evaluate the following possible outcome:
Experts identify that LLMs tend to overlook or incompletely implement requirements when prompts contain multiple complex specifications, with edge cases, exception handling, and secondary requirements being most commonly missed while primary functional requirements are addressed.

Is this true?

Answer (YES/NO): NO